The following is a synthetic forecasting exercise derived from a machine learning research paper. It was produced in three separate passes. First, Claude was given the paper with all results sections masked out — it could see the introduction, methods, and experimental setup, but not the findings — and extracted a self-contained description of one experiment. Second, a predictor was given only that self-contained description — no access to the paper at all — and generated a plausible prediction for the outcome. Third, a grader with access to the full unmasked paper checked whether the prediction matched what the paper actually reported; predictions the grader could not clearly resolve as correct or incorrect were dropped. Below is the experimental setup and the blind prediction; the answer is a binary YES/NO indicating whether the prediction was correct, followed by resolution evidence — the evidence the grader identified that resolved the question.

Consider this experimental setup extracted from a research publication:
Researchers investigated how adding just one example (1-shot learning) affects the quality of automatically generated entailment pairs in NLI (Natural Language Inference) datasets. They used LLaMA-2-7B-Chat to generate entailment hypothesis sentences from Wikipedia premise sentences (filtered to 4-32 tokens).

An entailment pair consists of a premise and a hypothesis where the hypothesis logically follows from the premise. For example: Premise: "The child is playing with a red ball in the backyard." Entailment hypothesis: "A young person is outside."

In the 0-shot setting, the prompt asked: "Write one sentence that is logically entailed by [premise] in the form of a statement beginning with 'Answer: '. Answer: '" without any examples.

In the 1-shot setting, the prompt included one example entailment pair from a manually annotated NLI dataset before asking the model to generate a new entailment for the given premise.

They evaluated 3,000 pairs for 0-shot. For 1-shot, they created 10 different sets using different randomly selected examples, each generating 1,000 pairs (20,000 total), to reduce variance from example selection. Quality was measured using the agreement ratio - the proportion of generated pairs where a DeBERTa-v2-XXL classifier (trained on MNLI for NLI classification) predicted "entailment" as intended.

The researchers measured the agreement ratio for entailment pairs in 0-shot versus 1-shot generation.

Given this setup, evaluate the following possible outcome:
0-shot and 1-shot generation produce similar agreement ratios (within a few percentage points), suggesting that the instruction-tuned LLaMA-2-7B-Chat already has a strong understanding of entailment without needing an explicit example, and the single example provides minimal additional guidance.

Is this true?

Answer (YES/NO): NO